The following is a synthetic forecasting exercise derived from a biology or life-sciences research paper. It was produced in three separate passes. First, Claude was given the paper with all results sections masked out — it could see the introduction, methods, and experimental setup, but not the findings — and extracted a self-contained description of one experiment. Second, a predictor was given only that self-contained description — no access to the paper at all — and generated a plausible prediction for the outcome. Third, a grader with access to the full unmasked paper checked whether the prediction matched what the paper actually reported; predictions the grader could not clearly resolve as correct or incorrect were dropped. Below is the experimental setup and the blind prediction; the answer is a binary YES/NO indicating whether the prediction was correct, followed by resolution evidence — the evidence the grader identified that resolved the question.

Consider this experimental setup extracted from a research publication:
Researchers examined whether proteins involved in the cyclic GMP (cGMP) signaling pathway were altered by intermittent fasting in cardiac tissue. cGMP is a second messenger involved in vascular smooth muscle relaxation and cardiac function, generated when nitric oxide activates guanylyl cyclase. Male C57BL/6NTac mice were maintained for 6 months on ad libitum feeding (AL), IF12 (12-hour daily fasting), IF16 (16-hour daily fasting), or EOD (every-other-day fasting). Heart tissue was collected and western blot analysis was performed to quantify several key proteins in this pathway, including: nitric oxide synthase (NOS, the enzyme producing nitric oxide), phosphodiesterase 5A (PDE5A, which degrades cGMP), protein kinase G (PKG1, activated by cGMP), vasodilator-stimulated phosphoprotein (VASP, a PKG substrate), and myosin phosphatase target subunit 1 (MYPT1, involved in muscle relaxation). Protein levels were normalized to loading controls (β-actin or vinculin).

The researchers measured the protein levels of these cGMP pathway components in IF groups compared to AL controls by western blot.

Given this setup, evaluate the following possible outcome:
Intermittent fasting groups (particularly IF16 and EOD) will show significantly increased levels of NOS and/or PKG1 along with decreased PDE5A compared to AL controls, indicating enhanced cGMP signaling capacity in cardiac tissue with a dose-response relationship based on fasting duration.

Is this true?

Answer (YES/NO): NO